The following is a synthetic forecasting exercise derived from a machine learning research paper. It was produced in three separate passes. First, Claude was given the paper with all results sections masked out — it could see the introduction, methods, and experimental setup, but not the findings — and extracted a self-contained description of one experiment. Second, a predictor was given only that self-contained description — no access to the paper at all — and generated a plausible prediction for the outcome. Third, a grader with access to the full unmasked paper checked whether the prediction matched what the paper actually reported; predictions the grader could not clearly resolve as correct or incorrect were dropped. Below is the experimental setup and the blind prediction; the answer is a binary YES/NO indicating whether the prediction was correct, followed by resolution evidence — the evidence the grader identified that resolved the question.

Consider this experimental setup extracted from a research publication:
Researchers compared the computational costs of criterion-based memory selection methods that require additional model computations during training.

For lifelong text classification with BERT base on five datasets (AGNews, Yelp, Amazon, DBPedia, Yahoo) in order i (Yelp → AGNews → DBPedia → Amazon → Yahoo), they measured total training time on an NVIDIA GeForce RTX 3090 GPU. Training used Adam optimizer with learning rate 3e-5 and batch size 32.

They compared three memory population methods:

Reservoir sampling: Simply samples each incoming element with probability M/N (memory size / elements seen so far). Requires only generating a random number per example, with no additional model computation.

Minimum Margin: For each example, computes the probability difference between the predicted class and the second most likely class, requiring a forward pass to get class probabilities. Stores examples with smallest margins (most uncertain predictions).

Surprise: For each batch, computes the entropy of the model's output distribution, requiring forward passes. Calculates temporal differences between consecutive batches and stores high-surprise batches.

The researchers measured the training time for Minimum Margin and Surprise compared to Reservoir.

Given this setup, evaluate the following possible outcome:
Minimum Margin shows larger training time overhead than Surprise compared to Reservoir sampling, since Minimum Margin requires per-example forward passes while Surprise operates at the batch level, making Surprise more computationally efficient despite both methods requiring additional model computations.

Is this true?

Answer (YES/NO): NO